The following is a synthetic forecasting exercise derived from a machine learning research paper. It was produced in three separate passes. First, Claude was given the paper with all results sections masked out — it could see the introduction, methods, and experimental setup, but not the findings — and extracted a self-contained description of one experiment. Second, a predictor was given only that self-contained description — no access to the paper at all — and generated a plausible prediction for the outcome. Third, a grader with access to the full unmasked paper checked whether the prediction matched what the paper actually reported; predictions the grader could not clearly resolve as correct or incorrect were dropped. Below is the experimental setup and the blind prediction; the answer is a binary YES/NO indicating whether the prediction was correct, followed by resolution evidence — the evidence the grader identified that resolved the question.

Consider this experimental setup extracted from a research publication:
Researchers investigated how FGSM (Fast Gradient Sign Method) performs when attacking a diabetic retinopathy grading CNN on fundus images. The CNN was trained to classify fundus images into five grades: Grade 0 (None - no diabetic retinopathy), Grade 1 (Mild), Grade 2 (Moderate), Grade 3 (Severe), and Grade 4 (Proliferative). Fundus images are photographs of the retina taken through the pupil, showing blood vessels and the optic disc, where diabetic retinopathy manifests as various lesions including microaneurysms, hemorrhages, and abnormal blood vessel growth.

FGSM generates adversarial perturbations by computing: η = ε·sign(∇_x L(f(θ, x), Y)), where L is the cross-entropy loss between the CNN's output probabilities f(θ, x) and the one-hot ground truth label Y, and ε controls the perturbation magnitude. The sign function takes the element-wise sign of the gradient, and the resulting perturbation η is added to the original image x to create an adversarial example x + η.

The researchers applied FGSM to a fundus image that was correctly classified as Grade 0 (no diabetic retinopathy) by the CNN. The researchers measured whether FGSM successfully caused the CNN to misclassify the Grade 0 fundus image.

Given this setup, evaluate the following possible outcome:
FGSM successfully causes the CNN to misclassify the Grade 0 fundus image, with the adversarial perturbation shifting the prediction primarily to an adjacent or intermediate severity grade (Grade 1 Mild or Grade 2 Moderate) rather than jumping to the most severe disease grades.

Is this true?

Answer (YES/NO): YES